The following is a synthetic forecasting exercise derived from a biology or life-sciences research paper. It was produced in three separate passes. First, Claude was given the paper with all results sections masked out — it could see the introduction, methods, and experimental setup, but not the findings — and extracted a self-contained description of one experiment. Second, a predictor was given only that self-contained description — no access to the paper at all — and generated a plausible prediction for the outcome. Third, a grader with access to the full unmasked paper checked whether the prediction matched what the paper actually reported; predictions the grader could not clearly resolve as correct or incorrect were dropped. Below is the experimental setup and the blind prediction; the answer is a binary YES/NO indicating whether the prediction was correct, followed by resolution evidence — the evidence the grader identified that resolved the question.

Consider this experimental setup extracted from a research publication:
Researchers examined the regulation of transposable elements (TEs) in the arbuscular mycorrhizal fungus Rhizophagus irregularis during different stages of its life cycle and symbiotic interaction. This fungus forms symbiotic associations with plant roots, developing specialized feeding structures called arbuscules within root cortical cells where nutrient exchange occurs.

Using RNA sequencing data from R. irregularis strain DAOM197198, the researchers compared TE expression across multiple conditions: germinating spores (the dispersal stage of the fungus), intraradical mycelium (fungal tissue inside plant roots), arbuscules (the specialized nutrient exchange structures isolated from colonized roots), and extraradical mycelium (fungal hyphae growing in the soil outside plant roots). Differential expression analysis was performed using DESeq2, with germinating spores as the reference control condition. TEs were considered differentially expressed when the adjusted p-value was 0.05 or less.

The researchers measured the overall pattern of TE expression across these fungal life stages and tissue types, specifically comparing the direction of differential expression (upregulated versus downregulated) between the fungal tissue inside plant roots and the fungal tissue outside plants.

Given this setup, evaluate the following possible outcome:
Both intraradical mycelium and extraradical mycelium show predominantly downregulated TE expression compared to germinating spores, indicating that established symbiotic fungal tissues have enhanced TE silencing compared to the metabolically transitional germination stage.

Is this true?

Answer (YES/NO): NO